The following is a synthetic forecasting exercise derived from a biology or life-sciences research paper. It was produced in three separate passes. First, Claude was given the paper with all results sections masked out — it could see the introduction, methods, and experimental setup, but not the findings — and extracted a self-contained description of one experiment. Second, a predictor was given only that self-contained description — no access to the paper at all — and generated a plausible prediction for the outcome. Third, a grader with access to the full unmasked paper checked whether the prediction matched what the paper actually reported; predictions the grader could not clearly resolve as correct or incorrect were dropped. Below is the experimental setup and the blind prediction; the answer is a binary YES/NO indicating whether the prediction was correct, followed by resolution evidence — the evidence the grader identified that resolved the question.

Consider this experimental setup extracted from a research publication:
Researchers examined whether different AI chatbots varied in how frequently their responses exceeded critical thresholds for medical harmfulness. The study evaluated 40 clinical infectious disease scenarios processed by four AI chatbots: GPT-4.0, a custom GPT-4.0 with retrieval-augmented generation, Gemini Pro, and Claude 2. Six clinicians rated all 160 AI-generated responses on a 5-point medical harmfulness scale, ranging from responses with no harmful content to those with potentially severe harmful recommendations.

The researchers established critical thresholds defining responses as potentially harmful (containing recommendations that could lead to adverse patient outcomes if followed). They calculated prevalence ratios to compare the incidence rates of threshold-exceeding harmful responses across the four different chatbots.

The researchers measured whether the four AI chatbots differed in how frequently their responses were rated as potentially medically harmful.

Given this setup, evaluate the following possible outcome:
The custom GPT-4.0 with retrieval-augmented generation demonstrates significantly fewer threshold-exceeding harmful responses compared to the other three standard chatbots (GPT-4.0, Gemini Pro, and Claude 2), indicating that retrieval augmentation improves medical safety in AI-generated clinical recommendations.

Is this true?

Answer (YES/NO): NO